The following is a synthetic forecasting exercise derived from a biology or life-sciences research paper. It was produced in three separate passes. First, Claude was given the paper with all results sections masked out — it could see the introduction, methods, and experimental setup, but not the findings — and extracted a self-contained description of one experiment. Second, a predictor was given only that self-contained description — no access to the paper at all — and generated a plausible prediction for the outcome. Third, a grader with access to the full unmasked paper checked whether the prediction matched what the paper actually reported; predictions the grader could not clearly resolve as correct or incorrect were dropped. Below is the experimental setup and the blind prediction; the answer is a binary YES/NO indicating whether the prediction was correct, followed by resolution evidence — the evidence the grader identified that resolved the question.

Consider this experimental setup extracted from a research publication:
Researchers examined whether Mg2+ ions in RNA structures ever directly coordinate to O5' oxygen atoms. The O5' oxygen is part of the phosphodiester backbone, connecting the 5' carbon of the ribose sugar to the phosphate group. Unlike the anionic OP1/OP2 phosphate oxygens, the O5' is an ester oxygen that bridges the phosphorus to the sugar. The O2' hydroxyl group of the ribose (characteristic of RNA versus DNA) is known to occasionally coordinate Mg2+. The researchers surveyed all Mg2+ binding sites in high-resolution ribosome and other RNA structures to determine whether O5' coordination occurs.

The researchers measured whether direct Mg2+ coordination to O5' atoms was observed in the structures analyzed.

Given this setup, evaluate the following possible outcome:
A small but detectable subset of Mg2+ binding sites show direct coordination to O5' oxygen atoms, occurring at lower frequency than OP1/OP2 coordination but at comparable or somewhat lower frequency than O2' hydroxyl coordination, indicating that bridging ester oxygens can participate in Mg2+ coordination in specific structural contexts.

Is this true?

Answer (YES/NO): NO